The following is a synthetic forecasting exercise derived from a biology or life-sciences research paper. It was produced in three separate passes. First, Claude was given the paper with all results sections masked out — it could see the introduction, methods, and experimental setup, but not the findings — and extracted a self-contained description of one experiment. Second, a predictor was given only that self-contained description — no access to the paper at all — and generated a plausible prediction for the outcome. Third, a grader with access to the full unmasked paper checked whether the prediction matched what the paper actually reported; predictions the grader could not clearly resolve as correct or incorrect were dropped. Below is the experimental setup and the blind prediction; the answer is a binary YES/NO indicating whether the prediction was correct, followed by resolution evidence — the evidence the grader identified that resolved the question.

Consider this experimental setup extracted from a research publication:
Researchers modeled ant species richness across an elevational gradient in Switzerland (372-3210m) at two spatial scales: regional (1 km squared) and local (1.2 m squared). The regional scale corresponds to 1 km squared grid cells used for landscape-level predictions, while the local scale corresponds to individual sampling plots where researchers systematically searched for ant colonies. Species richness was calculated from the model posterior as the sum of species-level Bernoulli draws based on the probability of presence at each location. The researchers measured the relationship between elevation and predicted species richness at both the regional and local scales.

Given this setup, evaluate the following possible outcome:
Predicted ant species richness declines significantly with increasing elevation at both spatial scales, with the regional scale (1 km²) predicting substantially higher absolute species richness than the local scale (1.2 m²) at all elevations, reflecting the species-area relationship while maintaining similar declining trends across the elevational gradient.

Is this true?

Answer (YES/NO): NO